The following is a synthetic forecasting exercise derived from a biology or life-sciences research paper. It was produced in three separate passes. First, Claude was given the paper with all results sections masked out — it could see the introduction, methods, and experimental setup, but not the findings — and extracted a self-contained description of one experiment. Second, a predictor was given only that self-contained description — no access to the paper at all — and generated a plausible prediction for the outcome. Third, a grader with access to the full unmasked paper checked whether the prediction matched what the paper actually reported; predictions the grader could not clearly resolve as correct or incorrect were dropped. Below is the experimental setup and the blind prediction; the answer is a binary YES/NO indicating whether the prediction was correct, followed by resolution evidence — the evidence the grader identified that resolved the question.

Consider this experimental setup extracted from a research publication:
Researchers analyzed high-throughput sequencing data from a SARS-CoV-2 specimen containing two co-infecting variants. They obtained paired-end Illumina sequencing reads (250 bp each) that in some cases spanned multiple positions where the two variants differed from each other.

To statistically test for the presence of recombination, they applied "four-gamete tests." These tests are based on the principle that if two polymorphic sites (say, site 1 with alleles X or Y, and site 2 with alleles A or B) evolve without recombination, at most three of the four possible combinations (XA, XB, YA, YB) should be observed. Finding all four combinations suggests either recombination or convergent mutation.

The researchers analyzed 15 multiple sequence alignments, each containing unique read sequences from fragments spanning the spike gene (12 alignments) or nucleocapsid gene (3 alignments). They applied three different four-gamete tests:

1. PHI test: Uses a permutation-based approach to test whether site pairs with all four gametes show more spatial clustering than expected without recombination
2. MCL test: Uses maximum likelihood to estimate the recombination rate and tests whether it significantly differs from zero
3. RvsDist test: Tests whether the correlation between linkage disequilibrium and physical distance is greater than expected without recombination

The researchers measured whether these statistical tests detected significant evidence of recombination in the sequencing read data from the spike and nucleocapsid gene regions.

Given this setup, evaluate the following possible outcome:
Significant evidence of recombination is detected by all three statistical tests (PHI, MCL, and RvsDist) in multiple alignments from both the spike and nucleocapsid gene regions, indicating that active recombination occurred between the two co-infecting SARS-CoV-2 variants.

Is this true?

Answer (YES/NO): NO